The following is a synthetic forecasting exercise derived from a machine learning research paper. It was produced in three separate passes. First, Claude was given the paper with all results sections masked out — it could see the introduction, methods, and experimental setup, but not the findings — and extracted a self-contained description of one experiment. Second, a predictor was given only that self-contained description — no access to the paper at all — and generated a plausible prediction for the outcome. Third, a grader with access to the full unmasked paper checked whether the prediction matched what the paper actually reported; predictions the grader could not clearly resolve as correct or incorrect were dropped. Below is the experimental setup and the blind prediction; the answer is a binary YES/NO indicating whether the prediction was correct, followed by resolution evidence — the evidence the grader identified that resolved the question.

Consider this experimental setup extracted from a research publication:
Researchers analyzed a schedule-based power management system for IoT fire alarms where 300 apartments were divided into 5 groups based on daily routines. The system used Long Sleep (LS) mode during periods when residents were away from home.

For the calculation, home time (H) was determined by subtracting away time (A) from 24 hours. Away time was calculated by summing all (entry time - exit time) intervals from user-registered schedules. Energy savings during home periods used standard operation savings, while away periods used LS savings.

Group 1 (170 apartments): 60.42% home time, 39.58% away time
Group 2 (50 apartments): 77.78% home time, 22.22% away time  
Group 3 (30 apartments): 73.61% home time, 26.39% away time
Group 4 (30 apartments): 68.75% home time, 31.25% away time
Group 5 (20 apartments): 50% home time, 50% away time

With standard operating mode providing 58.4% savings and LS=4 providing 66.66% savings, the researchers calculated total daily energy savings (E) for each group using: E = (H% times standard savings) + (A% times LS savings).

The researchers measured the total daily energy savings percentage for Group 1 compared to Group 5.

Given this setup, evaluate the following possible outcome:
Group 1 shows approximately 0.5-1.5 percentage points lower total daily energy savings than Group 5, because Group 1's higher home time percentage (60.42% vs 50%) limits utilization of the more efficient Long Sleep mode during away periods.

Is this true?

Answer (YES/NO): YES